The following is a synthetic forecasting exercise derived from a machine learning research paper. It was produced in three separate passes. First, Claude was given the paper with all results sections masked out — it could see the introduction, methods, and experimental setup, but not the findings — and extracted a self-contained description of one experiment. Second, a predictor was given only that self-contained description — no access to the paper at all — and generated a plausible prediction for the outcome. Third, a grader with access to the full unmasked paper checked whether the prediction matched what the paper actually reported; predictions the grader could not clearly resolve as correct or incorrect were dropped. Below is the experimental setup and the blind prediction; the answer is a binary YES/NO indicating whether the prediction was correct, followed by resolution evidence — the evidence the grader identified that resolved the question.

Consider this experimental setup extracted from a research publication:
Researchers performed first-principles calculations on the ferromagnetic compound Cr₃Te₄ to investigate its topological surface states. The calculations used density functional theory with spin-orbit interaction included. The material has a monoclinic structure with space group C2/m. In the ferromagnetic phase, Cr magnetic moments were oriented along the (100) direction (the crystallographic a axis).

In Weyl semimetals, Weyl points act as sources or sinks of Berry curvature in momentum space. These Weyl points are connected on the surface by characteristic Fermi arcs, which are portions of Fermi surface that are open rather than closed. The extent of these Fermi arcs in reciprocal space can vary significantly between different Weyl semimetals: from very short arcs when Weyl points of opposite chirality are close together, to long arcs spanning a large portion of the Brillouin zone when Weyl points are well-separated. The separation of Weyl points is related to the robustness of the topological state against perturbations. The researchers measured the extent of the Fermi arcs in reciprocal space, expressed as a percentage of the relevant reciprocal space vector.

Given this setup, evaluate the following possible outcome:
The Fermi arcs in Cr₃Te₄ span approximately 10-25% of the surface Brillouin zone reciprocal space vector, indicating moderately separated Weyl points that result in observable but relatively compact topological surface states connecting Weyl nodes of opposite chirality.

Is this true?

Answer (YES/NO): NO